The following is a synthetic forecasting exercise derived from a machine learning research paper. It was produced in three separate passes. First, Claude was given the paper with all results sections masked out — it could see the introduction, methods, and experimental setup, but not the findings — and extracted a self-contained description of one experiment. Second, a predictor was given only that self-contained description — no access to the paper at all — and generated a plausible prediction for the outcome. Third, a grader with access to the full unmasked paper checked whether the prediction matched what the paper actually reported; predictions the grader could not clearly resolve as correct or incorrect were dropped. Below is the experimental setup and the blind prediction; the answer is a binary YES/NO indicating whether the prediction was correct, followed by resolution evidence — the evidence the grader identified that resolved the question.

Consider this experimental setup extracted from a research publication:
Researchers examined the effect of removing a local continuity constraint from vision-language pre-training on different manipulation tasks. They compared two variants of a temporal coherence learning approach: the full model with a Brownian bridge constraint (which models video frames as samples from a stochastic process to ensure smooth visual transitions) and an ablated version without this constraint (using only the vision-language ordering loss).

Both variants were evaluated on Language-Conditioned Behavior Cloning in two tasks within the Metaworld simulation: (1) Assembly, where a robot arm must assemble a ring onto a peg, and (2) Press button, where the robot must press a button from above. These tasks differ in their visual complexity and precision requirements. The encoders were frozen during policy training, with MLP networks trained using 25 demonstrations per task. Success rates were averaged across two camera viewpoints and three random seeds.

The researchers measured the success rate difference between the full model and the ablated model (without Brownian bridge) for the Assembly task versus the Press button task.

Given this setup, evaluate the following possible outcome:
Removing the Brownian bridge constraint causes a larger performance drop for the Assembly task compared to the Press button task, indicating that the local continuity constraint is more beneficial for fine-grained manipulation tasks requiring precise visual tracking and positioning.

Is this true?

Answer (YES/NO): NO